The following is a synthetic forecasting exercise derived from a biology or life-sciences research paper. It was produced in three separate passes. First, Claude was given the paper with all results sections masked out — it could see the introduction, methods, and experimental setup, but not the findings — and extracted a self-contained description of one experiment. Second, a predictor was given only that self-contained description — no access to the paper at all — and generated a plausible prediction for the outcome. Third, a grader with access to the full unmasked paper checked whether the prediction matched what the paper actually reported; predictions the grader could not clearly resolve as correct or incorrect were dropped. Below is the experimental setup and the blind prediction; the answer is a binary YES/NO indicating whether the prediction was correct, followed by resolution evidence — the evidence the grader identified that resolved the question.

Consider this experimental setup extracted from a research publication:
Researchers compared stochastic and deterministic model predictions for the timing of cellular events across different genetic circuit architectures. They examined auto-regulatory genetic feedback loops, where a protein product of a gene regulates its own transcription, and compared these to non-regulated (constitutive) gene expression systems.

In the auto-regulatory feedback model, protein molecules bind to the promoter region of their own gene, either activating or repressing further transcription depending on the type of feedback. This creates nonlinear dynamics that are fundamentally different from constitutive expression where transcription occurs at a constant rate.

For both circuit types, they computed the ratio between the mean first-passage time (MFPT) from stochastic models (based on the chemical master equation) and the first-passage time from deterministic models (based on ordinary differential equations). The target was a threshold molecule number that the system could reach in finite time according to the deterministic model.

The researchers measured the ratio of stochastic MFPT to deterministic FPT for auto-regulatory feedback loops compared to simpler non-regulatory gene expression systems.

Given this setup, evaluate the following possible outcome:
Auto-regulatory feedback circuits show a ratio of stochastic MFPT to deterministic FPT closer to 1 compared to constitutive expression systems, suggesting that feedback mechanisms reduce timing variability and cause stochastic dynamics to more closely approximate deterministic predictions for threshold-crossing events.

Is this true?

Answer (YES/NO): NO